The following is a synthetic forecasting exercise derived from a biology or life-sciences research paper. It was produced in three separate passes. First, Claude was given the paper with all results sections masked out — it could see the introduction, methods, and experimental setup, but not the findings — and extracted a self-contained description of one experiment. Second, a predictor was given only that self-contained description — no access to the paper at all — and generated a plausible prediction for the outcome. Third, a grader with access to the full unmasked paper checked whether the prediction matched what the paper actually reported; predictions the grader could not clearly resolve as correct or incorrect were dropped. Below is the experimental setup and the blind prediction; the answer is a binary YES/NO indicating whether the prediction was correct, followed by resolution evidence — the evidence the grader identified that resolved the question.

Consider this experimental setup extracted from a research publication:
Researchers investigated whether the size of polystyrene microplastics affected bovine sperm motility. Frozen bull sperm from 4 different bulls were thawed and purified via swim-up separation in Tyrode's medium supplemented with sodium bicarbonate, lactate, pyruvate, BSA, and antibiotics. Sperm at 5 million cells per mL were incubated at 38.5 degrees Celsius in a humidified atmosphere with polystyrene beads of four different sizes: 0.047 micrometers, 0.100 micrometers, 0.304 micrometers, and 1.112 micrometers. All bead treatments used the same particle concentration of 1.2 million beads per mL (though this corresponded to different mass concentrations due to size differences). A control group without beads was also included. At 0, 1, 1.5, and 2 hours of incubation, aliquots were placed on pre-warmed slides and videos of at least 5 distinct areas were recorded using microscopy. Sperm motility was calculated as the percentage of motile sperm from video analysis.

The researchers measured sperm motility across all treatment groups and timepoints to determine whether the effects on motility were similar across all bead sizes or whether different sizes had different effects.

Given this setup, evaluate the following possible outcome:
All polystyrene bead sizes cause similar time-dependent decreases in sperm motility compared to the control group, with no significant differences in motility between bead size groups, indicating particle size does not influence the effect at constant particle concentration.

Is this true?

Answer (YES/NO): NO